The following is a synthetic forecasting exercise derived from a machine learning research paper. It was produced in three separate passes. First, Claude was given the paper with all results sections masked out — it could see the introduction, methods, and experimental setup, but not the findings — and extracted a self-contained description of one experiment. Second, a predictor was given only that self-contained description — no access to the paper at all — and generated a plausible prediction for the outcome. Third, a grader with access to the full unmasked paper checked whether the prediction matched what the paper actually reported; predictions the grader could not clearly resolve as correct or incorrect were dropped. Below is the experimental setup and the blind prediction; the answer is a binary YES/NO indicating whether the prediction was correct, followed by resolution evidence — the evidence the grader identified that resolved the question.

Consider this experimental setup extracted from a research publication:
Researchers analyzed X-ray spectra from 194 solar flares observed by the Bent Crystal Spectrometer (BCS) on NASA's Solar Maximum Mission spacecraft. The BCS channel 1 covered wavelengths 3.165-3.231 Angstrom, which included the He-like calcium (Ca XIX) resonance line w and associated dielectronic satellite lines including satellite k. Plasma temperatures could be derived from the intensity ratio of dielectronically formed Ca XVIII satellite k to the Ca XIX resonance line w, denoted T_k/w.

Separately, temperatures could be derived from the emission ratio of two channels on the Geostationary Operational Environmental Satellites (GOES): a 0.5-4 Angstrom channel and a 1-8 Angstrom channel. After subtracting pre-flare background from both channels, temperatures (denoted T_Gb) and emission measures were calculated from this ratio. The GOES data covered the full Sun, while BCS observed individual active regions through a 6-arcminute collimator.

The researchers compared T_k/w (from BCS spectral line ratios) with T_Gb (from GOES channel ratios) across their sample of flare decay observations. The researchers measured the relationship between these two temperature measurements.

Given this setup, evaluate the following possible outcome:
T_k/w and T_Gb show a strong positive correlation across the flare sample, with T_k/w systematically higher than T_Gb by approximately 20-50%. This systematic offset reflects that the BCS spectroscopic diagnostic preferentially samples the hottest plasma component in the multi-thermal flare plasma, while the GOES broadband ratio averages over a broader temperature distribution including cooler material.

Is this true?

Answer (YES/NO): NO